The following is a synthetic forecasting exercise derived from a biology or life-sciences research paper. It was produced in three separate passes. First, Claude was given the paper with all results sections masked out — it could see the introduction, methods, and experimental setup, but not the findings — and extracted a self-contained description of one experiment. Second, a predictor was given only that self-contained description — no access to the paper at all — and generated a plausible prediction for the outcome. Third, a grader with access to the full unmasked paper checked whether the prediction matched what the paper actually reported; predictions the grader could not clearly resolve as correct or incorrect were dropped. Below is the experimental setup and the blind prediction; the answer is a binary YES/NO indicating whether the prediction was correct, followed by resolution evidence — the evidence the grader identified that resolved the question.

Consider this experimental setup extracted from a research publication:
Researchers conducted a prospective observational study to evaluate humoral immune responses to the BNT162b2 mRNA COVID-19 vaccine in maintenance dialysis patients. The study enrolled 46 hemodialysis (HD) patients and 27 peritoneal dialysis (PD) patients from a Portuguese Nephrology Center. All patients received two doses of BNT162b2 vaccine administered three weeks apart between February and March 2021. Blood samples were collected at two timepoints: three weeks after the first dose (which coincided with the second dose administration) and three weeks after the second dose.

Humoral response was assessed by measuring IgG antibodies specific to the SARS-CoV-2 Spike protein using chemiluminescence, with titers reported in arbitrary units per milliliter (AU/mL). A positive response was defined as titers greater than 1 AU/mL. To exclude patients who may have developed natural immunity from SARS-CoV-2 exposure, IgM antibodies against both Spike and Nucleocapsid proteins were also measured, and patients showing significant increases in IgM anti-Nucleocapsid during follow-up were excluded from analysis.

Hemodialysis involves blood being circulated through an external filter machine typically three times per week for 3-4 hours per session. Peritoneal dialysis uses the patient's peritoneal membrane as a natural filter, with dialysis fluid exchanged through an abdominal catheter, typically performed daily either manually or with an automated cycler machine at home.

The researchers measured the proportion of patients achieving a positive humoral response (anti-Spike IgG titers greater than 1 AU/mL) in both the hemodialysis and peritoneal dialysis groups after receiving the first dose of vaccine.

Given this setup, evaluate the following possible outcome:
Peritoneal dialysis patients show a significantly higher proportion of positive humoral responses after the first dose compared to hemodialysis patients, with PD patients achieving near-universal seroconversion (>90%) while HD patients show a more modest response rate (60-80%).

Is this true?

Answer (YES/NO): NO